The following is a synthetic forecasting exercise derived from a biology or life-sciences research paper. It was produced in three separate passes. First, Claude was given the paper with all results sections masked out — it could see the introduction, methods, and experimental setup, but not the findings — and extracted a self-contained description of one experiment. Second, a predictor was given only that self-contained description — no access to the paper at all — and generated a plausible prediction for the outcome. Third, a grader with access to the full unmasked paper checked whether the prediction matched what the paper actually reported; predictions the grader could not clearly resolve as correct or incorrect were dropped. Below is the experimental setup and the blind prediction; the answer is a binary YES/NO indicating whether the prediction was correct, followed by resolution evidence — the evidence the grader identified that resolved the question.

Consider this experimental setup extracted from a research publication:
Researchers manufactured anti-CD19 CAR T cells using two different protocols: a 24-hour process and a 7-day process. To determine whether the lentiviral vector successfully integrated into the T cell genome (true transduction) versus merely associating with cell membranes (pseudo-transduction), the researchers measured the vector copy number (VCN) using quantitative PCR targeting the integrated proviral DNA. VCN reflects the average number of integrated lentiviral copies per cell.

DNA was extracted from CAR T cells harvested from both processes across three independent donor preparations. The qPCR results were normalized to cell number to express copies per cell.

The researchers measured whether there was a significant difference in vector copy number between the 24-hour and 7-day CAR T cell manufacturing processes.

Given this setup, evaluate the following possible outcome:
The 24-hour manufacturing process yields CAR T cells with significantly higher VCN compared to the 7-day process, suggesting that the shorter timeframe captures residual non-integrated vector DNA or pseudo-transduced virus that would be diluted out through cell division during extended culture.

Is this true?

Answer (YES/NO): NO